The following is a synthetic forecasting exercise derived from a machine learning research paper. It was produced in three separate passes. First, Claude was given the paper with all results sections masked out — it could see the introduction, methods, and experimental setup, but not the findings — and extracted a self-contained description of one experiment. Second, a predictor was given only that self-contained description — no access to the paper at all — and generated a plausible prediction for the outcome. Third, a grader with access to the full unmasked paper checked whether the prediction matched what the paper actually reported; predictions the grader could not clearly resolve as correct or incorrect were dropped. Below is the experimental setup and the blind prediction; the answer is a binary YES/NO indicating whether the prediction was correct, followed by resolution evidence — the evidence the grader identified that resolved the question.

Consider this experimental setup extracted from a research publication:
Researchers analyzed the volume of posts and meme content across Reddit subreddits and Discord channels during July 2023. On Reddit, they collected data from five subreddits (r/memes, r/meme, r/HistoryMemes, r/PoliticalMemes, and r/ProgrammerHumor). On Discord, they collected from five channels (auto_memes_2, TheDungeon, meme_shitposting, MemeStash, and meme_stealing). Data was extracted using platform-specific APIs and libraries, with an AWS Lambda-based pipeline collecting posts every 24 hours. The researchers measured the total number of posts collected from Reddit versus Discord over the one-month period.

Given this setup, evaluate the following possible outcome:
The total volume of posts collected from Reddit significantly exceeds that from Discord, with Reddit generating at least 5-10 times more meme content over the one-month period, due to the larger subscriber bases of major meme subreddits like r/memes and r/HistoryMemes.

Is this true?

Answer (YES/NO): NO